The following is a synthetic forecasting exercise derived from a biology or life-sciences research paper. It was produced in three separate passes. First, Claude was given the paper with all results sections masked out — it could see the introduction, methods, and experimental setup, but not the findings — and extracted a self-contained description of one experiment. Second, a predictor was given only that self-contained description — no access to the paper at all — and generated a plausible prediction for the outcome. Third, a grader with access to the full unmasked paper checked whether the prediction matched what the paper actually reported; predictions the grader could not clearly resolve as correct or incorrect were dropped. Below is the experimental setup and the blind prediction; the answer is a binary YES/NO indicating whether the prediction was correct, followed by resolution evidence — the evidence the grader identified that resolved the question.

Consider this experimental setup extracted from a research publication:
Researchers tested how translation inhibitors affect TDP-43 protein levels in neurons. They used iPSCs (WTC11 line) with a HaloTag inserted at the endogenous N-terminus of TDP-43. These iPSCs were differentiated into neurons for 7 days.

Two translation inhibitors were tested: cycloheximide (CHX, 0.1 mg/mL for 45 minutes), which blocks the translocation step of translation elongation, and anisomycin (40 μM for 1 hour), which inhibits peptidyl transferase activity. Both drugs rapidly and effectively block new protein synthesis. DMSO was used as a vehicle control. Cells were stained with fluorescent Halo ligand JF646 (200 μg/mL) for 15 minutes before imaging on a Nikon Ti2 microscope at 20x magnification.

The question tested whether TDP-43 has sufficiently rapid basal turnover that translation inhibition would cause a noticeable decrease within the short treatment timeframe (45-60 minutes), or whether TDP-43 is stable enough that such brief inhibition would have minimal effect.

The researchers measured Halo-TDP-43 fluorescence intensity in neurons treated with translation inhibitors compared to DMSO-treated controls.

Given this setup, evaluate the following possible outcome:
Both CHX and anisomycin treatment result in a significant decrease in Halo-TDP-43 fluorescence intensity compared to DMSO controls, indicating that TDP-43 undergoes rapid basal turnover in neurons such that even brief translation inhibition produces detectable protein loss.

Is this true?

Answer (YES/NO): YES